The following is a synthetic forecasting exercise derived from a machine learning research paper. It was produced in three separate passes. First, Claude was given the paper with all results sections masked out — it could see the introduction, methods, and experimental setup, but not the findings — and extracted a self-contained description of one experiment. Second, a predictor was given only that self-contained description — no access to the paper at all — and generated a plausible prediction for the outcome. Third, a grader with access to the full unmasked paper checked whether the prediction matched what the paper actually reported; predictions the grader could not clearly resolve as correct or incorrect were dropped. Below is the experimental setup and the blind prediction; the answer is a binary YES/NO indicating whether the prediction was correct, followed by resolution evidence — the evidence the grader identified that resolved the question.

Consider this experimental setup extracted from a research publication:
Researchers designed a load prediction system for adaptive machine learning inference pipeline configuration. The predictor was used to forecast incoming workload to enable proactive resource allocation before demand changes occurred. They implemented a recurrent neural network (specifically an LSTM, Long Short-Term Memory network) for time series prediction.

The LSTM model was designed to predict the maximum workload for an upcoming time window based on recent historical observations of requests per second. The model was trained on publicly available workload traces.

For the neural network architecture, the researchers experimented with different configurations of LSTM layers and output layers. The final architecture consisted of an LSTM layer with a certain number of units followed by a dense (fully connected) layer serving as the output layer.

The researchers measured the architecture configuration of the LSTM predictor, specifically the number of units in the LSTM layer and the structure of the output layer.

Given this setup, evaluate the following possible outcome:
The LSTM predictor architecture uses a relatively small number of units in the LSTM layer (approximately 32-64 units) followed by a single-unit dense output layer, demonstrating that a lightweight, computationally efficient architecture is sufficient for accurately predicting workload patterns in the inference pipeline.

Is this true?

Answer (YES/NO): NO